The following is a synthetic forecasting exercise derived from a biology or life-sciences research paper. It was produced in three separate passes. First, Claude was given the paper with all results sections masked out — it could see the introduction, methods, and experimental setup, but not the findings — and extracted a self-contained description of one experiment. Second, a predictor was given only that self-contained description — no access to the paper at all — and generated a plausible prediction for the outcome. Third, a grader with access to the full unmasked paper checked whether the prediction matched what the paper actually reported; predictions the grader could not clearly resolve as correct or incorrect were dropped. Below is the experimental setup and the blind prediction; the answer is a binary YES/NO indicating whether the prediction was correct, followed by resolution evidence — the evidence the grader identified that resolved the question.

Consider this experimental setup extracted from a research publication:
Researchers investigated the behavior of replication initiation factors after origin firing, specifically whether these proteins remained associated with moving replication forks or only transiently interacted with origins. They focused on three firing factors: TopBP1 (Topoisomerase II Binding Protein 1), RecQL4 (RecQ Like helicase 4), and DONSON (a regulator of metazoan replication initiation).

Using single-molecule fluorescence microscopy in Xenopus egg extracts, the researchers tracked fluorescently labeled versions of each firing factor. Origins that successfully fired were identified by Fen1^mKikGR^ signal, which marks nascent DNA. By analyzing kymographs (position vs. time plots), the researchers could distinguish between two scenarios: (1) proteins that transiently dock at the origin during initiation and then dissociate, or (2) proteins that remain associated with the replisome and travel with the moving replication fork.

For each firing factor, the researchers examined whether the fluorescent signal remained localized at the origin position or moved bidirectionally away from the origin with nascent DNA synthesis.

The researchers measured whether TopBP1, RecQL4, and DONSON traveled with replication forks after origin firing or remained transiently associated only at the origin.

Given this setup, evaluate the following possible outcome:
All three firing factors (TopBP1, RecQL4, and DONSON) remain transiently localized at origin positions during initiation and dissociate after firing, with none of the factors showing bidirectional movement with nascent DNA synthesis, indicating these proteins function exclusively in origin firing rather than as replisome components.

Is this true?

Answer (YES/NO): YES